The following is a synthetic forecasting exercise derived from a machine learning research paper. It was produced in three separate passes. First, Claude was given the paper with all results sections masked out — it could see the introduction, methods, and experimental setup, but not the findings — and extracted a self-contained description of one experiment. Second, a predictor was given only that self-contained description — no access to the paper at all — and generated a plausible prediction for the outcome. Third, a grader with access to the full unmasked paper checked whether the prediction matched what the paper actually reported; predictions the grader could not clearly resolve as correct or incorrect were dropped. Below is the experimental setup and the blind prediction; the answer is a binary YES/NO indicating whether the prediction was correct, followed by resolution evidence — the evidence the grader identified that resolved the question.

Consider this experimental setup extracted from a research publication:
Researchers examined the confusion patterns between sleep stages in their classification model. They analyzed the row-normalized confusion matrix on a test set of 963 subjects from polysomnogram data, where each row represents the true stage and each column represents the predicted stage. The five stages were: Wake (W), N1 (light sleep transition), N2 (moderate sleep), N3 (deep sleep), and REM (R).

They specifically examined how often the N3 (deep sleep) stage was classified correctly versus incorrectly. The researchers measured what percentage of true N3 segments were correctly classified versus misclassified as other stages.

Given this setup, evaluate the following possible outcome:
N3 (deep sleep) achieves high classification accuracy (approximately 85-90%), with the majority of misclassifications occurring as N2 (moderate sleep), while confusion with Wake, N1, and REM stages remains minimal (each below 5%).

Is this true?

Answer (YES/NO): NO